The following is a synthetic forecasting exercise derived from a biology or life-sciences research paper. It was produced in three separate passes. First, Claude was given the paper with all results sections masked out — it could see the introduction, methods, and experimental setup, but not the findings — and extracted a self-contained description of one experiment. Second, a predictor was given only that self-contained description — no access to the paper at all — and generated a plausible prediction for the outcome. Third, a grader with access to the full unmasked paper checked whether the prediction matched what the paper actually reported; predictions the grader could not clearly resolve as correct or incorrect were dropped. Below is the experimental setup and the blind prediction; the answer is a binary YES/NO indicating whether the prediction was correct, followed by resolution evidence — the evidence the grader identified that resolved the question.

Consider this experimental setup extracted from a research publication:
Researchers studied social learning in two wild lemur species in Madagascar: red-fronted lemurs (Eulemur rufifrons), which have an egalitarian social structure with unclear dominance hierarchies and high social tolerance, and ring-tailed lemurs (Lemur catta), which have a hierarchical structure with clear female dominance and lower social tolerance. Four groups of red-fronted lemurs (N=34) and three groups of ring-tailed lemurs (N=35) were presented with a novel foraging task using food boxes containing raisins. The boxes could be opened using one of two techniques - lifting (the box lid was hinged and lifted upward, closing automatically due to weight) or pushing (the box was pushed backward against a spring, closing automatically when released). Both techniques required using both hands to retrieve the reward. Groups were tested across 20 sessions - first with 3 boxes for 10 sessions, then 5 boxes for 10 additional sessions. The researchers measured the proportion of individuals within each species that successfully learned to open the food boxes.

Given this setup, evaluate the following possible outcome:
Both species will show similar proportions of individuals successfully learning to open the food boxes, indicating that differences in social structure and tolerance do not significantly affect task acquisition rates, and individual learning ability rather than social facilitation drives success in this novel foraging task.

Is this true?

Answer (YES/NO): NO